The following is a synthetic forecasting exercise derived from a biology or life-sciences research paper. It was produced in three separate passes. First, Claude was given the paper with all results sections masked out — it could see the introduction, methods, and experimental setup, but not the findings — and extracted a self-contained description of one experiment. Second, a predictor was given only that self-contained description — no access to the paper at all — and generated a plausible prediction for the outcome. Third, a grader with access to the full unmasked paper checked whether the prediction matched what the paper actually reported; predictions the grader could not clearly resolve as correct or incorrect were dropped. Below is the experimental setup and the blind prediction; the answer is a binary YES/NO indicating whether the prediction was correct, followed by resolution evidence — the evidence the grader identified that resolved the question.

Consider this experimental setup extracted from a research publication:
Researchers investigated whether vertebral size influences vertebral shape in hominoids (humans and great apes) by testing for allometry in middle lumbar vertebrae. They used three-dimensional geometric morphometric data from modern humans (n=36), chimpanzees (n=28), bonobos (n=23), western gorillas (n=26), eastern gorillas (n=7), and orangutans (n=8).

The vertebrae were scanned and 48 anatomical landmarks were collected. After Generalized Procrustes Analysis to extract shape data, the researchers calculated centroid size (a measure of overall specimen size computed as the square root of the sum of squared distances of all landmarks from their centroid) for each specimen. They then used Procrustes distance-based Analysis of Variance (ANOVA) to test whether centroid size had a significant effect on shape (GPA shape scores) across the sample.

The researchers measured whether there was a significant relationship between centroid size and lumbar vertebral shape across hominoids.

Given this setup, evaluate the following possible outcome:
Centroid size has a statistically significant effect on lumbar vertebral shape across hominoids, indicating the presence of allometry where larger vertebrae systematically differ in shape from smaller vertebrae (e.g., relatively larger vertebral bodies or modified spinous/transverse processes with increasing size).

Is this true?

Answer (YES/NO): YES